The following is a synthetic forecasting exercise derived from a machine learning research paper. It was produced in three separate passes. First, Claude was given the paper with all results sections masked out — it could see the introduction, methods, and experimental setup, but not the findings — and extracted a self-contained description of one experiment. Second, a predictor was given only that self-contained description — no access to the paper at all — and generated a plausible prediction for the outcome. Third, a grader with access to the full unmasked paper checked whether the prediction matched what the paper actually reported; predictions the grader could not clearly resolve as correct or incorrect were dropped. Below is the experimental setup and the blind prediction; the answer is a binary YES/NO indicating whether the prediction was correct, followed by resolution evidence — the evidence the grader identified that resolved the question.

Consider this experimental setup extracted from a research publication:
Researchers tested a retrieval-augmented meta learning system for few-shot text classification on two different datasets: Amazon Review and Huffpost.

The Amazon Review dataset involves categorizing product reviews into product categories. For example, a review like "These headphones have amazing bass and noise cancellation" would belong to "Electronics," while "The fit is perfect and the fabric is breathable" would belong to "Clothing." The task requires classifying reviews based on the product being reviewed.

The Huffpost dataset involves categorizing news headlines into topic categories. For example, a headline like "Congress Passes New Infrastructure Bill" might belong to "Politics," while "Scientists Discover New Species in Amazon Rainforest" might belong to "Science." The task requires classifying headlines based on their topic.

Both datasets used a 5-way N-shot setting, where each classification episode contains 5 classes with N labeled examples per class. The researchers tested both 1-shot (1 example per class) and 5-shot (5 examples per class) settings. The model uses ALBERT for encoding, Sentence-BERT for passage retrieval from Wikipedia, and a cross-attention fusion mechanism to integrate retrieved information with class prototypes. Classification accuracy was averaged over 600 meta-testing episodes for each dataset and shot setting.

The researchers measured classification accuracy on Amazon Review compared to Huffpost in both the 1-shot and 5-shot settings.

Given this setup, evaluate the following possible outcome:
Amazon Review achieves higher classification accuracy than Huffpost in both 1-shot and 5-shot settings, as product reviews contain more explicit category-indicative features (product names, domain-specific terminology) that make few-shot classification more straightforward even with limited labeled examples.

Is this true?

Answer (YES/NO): YES